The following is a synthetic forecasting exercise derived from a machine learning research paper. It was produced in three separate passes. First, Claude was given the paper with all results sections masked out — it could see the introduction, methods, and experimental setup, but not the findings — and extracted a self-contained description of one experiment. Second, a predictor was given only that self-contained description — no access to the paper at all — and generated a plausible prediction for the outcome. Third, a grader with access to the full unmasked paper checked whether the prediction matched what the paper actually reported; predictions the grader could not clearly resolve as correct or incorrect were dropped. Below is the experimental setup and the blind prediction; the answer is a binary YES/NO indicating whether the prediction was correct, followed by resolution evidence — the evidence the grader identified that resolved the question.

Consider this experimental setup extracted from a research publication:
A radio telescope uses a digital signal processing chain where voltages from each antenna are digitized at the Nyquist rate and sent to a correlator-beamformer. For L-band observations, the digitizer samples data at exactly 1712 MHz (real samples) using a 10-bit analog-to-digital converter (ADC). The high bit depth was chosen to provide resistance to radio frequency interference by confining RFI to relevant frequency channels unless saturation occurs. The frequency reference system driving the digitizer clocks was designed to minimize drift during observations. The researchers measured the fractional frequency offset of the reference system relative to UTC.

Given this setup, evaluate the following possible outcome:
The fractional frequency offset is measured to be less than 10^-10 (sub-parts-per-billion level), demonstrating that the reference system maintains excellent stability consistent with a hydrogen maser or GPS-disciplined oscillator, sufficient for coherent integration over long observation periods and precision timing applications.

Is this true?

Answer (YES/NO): NO